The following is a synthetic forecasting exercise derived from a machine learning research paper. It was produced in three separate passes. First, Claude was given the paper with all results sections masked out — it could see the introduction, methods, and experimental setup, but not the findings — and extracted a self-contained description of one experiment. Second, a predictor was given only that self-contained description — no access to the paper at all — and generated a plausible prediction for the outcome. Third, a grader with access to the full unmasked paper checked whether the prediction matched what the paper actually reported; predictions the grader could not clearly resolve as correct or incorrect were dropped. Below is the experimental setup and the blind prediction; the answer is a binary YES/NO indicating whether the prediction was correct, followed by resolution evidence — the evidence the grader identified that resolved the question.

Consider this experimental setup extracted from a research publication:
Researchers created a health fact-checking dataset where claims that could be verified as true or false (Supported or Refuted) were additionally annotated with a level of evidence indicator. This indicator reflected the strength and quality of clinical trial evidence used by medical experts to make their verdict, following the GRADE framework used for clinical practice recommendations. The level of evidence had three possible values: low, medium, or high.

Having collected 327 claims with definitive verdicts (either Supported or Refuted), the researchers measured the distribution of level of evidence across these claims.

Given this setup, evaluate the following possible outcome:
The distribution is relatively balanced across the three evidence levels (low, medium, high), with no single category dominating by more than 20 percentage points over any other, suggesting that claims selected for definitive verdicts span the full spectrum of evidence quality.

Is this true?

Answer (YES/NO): NO